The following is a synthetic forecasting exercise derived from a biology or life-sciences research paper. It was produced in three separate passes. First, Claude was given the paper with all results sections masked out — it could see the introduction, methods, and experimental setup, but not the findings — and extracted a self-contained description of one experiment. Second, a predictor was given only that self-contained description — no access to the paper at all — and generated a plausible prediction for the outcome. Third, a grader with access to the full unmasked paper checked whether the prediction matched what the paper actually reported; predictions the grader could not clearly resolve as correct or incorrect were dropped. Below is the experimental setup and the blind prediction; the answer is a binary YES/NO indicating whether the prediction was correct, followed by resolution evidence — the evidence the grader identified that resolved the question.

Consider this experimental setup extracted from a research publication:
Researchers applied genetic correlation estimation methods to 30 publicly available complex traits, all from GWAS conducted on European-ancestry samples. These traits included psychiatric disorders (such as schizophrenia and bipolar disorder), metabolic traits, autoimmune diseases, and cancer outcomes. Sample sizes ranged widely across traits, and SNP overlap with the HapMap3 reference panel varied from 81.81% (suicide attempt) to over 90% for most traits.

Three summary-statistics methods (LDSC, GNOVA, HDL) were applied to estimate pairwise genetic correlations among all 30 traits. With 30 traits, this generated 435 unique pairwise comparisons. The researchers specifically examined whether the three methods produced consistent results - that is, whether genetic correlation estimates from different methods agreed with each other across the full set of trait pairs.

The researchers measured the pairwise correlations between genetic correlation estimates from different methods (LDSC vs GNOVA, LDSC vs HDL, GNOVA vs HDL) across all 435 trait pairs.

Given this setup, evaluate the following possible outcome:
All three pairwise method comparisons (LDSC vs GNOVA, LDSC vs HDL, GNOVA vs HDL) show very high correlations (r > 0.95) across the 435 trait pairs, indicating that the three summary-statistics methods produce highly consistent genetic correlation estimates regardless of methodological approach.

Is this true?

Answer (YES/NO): NO